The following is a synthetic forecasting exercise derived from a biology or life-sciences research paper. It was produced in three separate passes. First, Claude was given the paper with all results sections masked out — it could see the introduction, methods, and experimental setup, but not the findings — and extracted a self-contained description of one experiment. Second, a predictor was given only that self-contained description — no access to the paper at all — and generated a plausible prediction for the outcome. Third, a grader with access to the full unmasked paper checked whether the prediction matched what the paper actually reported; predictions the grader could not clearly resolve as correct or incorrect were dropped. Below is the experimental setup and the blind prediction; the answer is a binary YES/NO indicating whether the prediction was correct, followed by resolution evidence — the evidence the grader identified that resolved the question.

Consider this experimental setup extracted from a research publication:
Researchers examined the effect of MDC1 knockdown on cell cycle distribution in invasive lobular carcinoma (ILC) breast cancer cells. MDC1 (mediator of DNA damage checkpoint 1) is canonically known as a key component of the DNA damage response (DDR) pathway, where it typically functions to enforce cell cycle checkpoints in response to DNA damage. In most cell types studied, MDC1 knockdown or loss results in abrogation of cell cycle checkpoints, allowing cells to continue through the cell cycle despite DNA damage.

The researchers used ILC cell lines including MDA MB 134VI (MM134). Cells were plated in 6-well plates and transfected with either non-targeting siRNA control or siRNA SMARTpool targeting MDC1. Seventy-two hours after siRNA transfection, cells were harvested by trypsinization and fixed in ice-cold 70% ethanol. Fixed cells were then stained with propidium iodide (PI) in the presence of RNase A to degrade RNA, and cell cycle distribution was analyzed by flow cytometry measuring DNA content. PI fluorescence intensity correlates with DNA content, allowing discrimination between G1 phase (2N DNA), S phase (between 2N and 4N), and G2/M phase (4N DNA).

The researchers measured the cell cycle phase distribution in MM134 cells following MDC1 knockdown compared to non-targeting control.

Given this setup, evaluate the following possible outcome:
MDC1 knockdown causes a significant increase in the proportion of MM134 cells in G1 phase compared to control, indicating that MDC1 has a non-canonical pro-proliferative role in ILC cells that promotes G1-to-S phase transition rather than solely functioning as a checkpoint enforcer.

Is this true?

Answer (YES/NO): NO